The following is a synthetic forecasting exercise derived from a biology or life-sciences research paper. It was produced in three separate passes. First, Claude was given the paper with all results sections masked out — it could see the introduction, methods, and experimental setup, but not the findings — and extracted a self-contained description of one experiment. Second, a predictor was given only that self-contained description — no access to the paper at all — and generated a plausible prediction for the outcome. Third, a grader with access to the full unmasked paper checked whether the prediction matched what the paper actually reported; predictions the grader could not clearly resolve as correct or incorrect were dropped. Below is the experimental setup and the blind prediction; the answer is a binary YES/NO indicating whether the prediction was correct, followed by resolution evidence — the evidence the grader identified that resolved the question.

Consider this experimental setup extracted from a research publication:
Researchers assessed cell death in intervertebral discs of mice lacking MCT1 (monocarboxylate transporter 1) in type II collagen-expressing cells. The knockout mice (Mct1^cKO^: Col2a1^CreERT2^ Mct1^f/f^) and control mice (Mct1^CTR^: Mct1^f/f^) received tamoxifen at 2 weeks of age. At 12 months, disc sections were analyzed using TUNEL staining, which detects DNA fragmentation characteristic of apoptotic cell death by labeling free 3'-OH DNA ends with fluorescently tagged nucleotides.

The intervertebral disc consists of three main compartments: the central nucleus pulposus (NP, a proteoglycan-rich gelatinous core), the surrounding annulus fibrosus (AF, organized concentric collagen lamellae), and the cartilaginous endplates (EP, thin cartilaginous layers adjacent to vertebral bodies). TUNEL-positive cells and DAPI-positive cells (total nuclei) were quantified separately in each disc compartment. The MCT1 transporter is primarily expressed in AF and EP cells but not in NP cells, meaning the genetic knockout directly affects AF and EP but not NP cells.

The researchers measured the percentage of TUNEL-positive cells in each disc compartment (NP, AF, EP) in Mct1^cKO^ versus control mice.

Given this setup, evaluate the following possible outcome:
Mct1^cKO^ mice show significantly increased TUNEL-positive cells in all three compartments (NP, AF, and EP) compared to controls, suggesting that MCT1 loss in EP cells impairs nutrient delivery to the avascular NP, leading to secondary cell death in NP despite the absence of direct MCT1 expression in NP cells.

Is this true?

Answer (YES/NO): NO